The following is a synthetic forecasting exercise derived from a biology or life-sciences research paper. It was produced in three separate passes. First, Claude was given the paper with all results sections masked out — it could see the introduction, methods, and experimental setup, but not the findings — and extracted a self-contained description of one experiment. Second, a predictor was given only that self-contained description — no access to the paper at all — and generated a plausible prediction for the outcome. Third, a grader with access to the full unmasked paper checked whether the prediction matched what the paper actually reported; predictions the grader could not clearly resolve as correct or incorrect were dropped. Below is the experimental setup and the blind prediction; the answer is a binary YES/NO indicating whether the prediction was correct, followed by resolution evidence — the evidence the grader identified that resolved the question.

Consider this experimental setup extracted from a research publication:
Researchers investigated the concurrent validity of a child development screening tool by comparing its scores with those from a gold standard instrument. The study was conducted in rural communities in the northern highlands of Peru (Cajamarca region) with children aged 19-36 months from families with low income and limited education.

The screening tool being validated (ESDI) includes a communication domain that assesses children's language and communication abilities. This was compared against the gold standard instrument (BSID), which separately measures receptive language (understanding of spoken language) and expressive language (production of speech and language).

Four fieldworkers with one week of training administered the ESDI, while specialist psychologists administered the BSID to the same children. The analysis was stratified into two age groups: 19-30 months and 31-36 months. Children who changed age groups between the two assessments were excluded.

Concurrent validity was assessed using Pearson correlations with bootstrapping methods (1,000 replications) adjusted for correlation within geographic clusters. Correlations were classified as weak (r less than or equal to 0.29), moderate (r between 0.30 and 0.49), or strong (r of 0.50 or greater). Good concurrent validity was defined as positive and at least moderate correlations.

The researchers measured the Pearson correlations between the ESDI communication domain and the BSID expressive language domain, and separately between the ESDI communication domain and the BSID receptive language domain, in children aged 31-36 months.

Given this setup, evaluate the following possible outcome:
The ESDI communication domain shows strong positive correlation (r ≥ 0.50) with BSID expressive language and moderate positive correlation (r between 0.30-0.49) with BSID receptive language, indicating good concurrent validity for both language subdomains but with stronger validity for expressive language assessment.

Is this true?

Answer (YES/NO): NO